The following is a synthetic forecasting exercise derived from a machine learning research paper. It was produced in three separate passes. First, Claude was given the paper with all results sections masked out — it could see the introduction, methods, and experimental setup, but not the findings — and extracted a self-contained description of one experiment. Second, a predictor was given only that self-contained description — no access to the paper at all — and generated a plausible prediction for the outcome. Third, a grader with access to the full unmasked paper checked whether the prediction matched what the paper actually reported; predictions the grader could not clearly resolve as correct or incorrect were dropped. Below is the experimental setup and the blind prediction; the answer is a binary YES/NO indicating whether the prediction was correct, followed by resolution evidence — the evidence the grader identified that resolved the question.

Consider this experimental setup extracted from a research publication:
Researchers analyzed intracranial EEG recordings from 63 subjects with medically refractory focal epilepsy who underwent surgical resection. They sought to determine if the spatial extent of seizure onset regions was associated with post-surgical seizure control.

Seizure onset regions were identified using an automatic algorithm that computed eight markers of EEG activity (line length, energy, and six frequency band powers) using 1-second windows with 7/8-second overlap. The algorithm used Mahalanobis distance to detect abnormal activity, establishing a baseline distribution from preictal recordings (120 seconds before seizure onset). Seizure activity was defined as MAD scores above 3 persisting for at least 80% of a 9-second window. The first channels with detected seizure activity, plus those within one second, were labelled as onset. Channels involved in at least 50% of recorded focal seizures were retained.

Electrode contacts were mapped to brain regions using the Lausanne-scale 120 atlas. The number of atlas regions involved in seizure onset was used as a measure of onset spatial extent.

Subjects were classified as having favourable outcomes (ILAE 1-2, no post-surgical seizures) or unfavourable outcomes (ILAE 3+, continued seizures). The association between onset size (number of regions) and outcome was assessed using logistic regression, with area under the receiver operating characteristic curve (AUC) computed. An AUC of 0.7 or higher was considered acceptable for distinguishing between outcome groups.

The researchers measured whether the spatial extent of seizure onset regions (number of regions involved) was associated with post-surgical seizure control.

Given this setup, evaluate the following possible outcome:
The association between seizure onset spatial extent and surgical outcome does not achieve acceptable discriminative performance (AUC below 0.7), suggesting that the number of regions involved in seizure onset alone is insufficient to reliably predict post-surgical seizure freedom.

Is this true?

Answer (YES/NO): YES